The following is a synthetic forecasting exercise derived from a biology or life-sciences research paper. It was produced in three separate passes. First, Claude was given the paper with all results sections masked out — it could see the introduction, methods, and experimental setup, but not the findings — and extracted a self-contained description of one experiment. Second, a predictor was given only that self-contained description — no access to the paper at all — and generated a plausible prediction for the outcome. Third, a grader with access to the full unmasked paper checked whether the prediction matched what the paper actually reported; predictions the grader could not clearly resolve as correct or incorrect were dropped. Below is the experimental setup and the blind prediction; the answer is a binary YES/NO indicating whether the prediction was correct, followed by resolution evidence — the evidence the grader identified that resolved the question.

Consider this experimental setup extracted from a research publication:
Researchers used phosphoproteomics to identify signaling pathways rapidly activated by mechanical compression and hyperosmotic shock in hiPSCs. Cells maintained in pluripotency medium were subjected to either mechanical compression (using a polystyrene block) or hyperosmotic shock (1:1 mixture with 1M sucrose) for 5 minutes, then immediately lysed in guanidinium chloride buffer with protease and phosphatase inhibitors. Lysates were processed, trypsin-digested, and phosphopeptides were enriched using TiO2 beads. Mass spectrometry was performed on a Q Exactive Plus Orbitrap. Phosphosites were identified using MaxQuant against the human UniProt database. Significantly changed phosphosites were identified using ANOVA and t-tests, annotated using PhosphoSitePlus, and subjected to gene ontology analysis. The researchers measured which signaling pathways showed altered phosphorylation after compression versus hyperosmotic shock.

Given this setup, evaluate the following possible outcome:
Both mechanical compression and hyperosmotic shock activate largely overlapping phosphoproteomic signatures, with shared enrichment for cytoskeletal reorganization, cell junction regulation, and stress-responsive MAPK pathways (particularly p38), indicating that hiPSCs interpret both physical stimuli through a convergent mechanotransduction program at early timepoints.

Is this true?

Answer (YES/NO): NO